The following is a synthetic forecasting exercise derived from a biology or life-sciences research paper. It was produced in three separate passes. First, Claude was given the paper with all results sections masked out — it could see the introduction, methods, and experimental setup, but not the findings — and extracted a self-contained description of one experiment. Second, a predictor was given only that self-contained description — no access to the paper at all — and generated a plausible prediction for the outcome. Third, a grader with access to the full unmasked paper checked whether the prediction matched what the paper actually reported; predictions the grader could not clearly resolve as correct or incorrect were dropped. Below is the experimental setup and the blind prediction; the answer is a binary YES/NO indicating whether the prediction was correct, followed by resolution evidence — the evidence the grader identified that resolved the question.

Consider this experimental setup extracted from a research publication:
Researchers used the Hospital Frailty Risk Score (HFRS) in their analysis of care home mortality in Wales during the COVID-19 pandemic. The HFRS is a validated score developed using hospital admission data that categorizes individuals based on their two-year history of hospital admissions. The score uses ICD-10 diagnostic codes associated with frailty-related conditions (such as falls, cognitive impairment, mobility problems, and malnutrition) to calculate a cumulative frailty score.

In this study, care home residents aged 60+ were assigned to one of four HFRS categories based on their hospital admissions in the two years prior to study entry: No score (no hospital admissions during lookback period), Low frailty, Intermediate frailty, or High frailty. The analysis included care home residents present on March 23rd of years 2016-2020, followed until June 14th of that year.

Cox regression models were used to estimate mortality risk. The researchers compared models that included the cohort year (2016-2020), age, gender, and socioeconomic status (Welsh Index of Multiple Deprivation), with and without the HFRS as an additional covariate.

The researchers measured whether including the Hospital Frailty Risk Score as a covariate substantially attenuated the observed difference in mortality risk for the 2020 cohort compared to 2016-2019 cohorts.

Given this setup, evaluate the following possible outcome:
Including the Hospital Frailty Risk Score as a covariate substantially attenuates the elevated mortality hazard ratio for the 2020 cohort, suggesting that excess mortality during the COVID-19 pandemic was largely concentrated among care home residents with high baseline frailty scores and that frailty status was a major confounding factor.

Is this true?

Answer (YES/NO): NO